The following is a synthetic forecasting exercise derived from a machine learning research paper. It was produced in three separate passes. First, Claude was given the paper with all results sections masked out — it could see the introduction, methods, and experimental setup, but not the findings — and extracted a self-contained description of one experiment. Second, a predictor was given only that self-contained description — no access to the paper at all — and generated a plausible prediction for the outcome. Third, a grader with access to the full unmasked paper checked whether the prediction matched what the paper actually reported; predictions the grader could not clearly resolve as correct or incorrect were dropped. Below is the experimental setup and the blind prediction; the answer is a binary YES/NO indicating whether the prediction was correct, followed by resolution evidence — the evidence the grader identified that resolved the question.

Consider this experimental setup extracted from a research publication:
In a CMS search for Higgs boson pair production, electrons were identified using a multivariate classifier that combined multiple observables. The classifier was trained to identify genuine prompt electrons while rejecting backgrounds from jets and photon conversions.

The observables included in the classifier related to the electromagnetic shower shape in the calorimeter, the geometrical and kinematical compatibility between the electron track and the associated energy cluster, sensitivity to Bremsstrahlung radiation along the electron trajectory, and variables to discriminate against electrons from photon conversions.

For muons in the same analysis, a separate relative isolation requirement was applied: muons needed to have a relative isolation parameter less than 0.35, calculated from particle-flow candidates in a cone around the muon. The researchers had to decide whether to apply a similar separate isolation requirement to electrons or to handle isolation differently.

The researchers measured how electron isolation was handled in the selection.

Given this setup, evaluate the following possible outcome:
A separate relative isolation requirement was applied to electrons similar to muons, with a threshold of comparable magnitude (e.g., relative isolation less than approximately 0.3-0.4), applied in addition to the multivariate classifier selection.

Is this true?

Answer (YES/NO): NO